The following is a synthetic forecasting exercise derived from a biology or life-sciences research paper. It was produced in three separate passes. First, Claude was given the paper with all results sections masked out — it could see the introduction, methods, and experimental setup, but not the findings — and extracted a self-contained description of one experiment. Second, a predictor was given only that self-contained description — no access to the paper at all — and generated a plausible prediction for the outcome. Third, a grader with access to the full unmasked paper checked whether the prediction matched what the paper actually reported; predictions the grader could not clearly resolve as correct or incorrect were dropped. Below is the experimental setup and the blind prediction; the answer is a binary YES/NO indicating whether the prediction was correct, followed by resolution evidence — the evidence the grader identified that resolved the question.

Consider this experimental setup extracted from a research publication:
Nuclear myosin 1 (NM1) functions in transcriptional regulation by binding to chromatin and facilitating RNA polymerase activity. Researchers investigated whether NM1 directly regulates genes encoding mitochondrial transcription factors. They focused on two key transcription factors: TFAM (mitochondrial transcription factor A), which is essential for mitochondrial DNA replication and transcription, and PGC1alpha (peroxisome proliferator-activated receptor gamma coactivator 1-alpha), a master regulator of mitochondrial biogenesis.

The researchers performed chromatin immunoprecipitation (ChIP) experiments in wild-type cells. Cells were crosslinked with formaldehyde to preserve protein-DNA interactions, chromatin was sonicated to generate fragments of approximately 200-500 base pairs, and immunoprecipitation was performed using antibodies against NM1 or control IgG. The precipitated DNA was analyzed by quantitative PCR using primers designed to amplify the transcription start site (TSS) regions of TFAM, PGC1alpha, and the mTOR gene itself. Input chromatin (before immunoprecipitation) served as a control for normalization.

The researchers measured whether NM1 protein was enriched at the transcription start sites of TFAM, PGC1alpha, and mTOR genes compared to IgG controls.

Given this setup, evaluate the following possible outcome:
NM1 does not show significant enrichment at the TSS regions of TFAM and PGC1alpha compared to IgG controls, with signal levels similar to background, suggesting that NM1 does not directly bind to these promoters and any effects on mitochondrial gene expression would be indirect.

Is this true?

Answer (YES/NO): NO